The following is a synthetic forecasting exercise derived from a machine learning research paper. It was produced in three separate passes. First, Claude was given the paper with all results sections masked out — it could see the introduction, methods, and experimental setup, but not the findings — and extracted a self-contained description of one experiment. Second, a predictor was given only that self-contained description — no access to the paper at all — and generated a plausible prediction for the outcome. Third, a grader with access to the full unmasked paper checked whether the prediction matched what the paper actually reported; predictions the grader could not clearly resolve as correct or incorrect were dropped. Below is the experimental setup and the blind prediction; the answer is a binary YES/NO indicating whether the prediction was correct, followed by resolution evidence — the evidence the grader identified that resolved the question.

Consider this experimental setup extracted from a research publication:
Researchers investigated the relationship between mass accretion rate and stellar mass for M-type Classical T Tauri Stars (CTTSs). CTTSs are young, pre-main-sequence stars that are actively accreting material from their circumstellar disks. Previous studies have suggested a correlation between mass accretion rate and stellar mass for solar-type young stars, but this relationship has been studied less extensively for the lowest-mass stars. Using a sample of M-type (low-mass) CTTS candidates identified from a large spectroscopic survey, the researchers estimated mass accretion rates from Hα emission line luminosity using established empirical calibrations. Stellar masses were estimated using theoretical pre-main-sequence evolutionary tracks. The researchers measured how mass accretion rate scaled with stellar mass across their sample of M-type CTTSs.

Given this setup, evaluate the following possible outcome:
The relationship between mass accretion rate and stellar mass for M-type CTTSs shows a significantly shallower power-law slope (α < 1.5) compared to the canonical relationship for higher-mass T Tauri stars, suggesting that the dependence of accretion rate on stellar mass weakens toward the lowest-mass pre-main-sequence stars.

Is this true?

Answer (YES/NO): NO